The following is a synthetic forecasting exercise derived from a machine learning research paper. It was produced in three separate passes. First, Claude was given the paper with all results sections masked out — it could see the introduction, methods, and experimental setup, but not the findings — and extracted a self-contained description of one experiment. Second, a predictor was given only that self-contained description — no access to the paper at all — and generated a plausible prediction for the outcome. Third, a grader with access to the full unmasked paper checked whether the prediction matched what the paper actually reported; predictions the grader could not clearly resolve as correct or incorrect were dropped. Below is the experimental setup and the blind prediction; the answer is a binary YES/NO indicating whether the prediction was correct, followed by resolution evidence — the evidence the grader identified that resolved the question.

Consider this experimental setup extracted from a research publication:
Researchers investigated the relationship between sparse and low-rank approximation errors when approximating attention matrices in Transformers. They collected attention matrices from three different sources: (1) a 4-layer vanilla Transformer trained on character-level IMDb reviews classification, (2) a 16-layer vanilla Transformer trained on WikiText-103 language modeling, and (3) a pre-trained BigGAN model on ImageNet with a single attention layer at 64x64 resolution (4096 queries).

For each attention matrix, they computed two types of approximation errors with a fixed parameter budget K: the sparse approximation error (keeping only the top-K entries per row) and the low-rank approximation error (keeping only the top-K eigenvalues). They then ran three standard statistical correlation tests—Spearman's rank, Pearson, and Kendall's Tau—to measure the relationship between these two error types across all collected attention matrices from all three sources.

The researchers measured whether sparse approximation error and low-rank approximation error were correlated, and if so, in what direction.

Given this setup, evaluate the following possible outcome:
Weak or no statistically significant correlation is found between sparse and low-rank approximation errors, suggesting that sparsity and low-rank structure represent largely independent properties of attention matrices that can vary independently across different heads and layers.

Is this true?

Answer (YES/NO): NO